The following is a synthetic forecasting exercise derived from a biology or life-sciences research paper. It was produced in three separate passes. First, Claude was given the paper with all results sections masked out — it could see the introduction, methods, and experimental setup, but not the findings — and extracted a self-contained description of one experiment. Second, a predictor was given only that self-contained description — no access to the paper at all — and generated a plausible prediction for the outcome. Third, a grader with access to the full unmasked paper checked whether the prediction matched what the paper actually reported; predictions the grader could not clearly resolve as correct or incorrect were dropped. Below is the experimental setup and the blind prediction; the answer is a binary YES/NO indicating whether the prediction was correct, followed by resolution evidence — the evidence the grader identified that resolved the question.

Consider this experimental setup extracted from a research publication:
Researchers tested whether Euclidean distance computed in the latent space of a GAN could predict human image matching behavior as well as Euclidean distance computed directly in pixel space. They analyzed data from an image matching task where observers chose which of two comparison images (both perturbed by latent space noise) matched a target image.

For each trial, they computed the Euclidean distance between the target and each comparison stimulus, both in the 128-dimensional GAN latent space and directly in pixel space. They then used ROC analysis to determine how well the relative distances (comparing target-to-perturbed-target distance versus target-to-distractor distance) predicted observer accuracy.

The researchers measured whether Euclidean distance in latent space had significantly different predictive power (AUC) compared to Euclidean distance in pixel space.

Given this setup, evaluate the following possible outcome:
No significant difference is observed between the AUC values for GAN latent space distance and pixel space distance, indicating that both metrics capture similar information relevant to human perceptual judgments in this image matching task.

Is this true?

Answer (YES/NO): YES